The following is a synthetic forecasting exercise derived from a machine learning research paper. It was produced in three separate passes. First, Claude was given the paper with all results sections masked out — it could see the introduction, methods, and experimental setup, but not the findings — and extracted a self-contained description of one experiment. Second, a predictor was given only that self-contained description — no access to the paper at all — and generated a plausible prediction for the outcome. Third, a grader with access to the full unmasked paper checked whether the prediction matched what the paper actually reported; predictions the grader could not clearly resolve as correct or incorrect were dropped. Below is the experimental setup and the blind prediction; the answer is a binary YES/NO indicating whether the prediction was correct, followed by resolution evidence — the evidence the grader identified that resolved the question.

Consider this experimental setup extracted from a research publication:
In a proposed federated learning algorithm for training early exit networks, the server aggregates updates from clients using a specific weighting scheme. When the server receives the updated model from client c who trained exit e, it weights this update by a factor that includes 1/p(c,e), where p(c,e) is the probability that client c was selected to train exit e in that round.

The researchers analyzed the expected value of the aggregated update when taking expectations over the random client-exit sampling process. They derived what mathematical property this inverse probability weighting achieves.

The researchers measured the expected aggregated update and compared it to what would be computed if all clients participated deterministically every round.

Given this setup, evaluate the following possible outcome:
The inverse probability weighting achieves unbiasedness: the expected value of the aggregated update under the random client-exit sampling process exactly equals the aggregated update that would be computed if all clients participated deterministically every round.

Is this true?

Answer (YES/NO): YES